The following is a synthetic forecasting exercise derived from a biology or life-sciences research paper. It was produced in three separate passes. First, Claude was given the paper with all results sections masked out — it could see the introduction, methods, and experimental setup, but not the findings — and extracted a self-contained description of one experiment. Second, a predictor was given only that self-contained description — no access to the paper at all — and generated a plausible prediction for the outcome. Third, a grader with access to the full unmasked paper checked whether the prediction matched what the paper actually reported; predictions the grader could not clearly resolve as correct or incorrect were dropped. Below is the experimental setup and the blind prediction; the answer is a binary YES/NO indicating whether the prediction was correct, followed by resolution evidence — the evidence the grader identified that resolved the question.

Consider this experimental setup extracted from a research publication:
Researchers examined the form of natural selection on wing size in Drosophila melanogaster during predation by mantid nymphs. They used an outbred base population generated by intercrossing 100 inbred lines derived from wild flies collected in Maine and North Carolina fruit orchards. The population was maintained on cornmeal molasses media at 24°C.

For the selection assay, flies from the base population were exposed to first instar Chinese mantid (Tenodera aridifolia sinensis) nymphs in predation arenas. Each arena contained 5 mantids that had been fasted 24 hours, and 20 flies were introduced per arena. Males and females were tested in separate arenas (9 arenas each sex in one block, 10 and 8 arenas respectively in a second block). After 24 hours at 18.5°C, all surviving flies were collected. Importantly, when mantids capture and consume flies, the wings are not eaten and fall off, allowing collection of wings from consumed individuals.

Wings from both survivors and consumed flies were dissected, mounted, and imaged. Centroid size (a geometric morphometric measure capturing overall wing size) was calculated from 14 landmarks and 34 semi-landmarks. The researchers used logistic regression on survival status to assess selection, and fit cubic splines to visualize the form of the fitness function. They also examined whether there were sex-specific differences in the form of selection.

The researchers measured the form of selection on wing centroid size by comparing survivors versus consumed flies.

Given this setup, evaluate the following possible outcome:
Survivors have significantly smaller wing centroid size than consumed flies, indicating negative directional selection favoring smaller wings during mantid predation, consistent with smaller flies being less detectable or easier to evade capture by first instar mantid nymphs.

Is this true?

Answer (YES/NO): YES